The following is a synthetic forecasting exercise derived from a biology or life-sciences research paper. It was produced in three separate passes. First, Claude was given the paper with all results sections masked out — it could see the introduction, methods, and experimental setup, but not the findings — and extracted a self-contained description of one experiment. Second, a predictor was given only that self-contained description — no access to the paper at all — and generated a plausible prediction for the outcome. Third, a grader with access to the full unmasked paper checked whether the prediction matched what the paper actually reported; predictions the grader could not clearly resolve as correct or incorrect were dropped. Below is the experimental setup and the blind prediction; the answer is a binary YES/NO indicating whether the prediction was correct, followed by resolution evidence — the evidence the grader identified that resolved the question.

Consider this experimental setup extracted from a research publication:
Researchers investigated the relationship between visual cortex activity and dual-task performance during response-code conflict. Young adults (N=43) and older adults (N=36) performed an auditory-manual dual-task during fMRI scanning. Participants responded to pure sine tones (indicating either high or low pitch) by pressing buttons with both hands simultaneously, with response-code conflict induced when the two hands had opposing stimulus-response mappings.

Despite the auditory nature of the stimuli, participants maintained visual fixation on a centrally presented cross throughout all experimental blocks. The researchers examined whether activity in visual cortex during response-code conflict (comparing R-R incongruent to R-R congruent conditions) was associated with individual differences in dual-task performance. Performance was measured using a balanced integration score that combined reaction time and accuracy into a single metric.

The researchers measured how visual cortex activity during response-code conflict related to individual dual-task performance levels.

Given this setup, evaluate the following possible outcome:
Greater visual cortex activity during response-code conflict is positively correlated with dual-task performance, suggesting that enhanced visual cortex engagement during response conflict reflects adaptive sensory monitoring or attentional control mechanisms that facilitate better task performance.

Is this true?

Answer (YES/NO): NO